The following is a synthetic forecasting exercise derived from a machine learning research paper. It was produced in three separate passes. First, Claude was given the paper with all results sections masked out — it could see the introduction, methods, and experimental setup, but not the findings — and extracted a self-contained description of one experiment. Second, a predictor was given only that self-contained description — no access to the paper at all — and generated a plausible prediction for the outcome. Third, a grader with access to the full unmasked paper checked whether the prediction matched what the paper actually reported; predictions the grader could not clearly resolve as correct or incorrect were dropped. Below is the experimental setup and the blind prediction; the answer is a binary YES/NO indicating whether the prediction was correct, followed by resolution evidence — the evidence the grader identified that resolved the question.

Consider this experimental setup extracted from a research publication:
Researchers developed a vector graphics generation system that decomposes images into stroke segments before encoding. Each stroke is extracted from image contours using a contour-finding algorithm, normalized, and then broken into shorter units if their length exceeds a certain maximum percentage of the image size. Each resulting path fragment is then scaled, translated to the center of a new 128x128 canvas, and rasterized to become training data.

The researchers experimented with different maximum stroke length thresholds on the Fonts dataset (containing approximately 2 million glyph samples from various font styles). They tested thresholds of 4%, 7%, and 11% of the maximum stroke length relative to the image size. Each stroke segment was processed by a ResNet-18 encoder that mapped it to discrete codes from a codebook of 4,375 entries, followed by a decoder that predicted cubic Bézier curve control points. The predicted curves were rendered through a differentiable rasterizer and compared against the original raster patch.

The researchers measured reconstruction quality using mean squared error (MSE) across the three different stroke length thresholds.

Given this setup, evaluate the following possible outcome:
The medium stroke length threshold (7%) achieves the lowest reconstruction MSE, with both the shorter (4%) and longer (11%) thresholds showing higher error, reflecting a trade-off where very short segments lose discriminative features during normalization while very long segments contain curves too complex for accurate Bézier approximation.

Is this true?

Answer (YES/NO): NO